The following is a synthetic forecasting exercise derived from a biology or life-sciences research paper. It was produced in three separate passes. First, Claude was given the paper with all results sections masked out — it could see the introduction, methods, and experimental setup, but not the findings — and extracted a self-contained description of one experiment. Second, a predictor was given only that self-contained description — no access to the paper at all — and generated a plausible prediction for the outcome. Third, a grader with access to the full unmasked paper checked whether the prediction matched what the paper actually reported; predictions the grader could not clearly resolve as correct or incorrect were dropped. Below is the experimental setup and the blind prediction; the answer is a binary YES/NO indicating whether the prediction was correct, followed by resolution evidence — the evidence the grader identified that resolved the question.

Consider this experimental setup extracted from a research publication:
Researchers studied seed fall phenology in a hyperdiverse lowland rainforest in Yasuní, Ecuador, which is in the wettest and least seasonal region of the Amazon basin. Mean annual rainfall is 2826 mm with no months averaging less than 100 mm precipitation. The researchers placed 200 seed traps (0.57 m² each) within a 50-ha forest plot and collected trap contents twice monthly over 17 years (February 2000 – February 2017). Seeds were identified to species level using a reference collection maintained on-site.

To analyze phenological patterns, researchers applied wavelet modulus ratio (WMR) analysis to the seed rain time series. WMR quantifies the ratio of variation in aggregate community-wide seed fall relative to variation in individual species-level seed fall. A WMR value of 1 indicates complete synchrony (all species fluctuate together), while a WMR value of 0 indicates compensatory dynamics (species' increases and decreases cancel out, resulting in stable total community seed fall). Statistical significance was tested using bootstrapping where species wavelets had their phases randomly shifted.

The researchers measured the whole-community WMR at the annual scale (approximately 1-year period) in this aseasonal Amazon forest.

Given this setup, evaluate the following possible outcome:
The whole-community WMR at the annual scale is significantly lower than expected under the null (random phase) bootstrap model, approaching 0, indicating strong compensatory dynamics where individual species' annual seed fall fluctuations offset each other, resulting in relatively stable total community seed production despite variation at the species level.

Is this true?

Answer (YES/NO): NO